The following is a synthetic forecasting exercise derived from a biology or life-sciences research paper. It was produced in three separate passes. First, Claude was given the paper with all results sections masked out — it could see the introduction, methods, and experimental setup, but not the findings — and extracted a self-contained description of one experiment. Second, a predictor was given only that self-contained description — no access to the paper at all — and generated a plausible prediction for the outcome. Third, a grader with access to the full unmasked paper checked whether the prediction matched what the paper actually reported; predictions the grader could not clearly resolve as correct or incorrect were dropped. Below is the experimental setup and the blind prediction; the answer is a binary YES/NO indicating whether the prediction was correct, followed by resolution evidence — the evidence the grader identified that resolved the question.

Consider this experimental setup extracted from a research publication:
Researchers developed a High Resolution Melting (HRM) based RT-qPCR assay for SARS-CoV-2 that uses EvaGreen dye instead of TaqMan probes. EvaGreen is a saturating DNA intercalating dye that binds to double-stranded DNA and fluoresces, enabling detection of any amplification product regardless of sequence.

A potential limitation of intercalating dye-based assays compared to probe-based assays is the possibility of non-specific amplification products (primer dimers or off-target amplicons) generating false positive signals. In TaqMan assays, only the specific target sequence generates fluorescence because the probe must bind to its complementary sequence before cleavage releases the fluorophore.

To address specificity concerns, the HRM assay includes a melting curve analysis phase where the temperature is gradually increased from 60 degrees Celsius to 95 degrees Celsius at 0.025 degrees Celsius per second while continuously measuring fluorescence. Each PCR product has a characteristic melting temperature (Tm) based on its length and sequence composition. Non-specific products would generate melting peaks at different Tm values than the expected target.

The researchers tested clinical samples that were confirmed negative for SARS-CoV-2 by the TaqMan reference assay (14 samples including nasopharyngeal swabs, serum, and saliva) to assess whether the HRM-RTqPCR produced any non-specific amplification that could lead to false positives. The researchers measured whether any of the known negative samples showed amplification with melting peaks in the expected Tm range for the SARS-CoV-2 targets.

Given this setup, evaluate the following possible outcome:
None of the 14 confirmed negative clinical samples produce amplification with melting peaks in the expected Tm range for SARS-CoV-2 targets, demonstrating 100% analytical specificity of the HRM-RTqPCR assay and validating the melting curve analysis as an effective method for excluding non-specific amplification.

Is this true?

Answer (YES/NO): YES